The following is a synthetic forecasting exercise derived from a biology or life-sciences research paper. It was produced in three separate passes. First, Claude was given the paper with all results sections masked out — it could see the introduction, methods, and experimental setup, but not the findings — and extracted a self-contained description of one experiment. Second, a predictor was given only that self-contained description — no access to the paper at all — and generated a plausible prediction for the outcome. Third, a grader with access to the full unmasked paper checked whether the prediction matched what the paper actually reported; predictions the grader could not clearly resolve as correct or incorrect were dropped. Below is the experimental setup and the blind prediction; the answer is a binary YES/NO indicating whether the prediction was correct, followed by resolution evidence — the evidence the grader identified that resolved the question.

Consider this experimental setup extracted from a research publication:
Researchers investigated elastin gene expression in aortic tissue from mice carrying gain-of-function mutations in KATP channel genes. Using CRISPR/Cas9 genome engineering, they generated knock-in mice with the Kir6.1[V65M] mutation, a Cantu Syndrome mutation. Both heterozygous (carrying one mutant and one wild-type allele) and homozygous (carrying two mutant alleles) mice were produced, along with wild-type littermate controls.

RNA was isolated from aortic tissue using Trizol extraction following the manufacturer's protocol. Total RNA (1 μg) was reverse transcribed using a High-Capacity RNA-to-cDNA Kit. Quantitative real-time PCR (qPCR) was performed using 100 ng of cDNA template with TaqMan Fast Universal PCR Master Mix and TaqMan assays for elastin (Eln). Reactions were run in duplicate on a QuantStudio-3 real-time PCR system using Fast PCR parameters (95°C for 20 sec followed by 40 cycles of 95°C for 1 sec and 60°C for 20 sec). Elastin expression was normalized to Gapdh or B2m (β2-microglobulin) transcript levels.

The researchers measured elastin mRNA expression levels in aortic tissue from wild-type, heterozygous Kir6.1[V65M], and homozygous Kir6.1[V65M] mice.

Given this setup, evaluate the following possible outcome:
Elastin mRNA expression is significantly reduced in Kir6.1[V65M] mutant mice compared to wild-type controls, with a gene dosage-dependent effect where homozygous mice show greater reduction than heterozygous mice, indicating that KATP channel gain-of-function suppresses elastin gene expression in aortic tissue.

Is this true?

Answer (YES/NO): NO